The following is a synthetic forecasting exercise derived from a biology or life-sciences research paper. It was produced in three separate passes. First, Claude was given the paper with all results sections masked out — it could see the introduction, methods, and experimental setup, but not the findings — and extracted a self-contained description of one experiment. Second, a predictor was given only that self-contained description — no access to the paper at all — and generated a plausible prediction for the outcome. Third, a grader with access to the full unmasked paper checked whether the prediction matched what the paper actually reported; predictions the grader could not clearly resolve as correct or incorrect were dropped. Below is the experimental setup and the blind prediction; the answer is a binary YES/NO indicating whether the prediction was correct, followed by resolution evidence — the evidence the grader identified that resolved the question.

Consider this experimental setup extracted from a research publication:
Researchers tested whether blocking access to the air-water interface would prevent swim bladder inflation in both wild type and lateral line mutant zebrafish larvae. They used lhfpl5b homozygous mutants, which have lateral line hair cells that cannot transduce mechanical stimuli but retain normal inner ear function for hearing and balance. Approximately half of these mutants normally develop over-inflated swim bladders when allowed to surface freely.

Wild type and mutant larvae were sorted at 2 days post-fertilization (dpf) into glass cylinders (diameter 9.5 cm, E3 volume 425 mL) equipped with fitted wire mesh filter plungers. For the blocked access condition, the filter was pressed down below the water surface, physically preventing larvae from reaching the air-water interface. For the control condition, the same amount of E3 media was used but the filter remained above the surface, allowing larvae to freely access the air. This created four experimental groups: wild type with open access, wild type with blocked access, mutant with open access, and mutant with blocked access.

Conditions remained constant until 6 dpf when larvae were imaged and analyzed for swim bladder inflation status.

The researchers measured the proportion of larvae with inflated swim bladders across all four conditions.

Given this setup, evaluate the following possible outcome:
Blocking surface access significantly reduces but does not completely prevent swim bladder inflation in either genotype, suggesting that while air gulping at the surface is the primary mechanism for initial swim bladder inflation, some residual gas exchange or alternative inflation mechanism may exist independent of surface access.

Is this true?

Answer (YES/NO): NO